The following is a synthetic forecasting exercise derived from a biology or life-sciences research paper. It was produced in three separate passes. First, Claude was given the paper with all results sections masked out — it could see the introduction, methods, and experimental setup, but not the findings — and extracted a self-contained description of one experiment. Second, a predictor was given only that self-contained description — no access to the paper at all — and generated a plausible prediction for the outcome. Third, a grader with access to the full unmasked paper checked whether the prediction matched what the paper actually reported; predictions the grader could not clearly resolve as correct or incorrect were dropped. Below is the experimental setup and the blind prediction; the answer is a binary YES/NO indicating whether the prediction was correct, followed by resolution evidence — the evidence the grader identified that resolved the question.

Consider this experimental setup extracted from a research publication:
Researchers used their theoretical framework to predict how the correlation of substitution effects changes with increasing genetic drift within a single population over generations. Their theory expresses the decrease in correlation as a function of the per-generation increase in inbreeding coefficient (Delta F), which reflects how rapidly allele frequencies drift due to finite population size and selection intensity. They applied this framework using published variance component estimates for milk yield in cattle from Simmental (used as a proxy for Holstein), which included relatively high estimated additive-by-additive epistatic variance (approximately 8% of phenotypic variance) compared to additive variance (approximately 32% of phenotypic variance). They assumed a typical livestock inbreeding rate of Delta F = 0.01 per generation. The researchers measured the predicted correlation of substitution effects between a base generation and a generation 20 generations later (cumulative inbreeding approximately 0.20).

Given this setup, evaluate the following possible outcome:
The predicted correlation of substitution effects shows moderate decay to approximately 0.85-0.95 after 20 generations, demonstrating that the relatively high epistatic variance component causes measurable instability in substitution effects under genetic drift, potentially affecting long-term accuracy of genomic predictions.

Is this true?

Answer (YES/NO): NO